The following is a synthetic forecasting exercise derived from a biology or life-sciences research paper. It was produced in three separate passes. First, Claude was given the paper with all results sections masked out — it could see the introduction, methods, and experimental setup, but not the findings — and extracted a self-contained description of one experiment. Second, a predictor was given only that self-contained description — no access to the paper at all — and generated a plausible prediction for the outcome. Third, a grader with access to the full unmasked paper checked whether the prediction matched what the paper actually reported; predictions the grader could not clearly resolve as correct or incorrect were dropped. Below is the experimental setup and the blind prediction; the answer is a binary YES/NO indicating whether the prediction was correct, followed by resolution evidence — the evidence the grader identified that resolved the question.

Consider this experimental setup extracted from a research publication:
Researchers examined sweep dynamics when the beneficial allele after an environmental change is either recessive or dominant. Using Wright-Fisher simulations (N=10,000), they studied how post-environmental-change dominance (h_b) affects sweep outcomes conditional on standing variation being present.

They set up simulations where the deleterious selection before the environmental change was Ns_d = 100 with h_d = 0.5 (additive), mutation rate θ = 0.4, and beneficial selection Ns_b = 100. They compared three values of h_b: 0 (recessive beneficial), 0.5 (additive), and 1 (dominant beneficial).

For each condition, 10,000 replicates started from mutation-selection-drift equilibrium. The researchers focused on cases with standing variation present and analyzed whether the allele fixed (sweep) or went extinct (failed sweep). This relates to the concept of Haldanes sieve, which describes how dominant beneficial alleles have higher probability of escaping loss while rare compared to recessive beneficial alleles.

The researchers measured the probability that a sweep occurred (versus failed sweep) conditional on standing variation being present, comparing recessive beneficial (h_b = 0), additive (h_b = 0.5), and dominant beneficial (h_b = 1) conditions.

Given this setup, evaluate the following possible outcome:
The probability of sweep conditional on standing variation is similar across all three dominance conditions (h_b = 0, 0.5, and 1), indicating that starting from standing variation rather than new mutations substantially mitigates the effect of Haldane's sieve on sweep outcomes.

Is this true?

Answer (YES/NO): NO